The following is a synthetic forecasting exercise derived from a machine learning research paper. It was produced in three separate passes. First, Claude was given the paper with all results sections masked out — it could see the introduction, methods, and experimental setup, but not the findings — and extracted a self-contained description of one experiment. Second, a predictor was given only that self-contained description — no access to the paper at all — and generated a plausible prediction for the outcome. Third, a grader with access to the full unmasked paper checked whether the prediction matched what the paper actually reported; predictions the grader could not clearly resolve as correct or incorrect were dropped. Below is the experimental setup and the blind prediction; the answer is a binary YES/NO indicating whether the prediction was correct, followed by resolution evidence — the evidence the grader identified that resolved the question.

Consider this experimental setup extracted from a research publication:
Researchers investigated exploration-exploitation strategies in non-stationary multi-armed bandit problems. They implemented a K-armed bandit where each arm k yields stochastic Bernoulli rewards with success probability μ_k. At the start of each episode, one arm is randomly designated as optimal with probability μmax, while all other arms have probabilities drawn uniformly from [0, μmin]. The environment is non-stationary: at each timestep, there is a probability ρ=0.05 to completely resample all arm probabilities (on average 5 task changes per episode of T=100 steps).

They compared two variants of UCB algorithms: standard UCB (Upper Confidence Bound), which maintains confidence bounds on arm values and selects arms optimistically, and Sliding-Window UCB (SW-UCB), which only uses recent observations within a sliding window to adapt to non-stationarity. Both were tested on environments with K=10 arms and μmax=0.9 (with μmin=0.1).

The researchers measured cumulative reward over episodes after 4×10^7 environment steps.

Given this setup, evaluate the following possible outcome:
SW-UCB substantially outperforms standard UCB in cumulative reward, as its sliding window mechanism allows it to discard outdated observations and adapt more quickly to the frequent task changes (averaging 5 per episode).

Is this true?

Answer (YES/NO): NO